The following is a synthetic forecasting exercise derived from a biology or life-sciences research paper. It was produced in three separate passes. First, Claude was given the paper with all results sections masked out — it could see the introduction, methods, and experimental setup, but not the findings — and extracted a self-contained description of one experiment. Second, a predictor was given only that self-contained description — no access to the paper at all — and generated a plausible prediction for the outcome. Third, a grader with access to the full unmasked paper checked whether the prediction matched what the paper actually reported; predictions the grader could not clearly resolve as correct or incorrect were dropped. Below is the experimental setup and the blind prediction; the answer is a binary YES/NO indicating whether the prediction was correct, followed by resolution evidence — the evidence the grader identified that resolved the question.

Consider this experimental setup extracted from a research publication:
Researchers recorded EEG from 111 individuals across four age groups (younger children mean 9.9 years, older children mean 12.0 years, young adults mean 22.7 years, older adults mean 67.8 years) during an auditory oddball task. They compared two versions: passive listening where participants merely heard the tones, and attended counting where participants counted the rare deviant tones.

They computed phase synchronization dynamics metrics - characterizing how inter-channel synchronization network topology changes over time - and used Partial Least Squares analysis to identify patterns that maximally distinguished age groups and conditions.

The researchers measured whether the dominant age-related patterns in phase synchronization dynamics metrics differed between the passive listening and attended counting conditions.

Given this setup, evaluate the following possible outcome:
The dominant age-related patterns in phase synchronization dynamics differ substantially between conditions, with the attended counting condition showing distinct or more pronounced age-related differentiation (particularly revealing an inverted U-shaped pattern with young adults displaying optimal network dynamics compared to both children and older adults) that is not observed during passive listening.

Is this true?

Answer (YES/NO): NO